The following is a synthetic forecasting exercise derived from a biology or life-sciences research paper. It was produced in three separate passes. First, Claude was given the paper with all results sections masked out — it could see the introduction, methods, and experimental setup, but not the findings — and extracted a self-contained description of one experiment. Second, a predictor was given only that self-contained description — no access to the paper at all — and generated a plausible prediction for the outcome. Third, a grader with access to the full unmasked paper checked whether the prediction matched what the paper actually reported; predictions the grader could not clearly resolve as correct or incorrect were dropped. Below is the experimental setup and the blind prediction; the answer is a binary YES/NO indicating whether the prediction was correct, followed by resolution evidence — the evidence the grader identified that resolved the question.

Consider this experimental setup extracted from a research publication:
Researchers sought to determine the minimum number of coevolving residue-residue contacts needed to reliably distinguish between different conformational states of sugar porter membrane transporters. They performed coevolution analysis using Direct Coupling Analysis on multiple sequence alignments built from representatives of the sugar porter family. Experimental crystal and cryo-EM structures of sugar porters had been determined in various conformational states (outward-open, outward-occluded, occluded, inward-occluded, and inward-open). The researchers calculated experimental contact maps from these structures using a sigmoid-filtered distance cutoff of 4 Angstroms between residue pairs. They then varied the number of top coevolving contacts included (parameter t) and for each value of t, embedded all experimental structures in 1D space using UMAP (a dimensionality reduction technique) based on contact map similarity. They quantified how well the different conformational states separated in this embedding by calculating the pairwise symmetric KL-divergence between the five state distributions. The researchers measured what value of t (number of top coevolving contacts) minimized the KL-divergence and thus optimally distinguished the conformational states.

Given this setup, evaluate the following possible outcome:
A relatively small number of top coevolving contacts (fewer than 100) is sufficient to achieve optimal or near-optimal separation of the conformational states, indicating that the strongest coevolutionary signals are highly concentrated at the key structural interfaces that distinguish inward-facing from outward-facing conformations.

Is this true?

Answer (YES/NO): NO